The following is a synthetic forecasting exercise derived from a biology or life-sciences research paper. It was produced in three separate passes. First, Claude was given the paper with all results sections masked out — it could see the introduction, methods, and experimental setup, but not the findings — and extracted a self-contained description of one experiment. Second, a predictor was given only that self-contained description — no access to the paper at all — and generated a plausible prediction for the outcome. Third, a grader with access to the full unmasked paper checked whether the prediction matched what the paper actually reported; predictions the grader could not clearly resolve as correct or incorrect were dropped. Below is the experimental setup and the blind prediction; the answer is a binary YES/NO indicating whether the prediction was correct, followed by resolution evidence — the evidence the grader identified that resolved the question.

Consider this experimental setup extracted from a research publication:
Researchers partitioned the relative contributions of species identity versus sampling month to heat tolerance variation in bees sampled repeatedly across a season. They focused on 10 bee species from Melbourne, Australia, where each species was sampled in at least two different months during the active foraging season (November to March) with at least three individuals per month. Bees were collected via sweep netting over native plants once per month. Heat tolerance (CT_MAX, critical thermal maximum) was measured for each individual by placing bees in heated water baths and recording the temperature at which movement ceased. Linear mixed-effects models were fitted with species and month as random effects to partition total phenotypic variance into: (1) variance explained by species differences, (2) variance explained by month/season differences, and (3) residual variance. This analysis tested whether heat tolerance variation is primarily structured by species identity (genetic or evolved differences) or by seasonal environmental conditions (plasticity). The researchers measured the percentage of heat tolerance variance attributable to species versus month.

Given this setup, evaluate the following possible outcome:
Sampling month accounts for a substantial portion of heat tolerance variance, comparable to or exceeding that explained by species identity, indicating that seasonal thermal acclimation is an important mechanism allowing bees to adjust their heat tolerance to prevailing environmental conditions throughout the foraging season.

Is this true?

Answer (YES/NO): NO